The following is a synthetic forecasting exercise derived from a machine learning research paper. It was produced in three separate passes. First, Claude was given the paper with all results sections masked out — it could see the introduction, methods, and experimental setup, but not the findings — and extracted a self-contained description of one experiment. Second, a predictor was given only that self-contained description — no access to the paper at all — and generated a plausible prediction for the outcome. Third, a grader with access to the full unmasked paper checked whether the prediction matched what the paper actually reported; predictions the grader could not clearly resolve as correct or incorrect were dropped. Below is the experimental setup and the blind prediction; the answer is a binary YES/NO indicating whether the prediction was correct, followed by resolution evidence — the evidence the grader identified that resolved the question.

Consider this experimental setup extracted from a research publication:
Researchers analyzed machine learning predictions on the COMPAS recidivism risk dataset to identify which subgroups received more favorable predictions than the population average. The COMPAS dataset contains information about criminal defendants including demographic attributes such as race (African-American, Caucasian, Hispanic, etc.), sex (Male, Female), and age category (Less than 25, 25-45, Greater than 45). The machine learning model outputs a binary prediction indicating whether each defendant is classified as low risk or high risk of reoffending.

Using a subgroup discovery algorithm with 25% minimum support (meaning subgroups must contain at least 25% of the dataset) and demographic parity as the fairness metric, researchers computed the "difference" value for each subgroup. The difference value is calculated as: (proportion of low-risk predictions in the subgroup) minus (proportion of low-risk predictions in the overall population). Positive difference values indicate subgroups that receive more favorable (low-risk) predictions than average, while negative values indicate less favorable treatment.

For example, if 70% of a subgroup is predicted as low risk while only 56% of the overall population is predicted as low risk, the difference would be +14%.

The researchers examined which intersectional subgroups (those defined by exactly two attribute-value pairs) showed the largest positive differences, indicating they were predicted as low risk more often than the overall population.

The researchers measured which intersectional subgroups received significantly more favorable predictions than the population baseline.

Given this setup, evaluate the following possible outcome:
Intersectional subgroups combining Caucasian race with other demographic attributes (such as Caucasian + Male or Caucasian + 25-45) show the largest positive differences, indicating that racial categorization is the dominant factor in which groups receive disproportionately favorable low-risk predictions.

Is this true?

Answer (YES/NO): YES